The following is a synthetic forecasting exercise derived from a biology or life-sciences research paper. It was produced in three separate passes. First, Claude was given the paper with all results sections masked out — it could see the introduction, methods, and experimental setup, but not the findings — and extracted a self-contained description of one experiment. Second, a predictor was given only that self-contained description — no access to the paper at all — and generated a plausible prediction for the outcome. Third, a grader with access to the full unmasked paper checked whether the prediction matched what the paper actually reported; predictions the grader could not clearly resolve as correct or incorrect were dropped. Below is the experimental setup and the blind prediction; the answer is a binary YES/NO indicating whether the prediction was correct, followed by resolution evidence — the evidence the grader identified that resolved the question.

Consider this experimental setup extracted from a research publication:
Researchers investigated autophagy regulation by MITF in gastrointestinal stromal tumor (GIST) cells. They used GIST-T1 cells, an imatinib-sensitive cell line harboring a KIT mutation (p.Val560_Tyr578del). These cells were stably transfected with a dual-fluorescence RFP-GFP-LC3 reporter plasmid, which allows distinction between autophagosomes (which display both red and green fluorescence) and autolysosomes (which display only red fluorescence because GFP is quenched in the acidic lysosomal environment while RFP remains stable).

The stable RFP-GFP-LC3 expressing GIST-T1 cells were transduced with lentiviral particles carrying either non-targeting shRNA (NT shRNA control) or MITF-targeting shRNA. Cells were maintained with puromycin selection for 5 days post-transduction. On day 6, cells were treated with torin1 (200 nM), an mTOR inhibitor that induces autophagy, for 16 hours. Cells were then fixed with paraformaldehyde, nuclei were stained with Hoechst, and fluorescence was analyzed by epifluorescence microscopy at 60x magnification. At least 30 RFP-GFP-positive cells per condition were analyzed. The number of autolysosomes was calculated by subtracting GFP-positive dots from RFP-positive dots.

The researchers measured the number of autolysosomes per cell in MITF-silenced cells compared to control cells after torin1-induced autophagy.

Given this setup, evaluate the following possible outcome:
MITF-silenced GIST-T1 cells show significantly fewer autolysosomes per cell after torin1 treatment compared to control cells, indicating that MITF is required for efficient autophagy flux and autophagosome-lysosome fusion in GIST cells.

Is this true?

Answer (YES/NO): YES